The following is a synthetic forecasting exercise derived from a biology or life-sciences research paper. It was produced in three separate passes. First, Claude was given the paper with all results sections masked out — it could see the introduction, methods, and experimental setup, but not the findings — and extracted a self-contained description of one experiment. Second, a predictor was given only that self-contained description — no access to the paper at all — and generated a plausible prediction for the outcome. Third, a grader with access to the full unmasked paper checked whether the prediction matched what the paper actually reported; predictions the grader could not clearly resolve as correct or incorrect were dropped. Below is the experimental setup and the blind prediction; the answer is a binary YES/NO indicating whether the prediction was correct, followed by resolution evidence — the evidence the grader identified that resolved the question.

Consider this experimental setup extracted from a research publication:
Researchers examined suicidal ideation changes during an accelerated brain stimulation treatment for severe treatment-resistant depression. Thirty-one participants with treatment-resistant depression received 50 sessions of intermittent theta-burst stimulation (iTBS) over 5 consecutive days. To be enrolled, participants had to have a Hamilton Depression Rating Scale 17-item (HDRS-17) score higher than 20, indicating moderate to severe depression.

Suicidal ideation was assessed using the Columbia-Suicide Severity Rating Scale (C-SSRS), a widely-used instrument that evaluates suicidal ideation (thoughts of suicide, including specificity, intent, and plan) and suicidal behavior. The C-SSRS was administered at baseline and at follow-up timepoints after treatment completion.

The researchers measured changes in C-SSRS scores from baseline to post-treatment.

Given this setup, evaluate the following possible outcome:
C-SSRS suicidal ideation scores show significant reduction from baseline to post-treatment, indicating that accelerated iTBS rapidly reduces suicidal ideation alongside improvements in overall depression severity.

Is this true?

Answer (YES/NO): YES